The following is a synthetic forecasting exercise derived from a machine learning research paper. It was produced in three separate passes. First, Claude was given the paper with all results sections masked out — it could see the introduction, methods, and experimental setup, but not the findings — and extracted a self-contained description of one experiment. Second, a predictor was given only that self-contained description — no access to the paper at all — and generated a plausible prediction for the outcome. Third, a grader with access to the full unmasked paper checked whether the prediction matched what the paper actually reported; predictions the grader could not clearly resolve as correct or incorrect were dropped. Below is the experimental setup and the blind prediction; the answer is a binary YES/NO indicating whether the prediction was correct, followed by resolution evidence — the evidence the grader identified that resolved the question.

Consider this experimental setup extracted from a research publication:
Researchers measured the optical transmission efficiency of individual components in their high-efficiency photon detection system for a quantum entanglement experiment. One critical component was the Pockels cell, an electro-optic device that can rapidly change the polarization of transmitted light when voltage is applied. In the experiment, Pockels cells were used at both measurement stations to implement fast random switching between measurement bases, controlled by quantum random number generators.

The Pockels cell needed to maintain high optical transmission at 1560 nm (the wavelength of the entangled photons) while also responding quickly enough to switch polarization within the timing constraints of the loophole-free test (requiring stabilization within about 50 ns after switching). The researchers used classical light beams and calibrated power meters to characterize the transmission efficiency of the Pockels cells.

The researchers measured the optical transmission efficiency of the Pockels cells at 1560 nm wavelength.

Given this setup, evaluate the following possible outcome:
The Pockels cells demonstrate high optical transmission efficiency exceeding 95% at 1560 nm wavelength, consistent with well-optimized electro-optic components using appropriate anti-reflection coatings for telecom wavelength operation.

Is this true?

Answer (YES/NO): YES